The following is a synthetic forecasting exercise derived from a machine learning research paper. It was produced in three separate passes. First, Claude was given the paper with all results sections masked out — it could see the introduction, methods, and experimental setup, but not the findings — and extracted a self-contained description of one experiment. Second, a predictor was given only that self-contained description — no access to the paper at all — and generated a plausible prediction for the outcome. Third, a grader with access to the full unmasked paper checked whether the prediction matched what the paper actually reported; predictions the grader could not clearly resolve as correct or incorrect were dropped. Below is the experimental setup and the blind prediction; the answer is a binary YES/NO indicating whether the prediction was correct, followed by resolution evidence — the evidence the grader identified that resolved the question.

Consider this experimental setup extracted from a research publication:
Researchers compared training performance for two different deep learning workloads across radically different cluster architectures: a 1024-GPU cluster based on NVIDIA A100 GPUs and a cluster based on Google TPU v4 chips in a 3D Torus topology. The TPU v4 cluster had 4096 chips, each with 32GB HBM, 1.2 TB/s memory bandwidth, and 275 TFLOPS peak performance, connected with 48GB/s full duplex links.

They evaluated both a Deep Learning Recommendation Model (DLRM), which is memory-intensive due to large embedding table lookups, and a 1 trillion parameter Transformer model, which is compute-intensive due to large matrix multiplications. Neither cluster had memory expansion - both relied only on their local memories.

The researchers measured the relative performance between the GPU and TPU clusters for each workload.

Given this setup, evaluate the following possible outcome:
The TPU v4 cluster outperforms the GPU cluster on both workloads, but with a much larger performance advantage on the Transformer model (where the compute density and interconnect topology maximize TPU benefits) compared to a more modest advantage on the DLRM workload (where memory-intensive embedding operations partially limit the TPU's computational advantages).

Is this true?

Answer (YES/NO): NO